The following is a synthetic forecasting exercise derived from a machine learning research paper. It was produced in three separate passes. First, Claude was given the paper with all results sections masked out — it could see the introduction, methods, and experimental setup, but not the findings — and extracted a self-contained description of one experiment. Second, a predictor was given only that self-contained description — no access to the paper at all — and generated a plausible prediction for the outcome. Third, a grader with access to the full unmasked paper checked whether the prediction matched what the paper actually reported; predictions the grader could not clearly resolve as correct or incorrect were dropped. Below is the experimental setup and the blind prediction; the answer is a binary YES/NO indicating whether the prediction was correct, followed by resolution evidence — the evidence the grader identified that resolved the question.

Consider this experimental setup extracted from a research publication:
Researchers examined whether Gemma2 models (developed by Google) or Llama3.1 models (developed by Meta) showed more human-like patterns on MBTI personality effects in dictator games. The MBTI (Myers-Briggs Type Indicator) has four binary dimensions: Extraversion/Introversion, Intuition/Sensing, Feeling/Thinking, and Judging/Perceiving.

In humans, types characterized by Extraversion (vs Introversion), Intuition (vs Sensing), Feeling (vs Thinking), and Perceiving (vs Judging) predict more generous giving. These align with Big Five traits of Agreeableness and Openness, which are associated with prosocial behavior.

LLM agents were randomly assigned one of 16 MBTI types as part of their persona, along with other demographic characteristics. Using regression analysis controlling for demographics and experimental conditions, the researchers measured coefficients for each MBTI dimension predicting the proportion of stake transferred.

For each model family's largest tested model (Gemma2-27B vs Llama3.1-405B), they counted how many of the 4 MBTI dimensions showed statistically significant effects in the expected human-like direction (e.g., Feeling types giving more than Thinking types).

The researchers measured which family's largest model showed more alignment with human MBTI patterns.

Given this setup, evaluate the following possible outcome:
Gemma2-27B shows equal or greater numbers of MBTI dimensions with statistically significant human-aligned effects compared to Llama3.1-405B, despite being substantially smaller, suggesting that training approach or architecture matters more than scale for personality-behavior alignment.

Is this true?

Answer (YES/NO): YES